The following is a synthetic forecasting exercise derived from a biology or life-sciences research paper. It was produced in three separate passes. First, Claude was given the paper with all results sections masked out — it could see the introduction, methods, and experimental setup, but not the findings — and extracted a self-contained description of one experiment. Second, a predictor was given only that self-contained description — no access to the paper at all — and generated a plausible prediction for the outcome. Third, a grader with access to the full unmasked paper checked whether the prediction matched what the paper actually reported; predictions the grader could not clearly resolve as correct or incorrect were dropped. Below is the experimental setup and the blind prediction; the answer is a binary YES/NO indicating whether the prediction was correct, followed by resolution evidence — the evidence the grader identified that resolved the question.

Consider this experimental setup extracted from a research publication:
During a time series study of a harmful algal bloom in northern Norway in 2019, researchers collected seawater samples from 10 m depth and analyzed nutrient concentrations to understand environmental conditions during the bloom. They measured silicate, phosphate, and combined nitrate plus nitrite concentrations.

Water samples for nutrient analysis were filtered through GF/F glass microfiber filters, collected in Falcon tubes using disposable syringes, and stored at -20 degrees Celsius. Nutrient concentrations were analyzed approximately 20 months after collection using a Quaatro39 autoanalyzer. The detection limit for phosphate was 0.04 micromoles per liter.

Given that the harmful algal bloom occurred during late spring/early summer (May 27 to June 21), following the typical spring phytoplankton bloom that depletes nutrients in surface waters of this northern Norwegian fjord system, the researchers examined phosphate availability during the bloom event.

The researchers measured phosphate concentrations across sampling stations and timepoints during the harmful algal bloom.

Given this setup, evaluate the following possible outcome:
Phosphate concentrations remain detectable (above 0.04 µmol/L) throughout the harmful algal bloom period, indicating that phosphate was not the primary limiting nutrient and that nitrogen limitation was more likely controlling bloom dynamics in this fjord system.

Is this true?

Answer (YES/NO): NO